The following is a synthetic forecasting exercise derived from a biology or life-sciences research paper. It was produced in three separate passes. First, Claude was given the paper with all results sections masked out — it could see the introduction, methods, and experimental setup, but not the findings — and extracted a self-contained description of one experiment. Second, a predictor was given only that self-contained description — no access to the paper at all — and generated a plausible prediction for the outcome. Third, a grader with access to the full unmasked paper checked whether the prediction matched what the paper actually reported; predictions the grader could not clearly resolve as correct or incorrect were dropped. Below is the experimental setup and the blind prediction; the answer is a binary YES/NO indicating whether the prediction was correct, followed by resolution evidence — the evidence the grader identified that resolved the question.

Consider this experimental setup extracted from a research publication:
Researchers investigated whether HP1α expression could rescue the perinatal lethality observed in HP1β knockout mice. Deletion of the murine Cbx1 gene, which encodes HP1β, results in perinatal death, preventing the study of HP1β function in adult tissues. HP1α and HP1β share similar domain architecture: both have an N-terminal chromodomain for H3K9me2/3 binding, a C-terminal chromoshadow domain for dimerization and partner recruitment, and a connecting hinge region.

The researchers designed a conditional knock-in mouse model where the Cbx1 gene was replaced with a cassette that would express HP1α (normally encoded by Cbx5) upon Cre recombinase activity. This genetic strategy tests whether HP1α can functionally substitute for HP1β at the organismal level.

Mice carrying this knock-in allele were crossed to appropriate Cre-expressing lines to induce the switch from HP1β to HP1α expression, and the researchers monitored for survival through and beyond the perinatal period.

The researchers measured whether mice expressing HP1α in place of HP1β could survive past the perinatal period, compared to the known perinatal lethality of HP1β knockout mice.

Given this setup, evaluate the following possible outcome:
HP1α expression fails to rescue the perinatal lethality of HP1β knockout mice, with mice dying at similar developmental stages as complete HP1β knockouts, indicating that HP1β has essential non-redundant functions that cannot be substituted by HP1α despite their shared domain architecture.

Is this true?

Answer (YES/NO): NO